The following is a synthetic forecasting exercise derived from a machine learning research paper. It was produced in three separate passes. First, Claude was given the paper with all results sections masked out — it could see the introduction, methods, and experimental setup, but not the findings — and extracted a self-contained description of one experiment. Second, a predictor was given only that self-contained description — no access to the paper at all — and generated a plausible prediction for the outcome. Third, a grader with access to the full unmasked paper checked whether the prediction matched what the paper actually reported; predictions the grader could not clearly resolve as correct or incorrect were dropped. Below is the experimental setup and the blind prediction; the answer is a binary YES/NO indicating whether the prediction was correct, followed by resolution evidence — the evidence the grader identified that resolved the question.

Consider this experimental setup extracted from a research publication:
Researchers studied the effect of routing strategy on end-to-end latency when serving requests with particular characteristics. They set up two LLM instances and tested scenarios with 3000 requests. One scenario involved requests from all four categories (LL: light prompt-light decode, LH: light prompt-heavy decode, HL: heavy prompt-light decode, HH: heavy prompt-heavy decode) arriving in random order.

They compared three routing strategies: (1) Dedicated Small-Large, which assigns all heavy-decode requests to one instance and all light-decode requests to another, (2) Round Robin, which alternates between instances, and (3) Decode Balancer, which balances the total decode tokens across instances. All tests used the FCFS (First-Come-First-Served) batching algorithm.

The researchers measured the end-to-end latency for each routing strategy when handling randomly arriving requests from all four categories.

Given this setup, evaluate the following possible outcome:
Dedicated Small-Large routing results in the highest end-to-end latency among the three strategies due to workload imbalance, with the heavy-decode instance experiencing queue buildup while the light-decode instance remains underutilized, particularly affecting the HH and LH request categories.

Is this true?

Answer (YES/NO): NO